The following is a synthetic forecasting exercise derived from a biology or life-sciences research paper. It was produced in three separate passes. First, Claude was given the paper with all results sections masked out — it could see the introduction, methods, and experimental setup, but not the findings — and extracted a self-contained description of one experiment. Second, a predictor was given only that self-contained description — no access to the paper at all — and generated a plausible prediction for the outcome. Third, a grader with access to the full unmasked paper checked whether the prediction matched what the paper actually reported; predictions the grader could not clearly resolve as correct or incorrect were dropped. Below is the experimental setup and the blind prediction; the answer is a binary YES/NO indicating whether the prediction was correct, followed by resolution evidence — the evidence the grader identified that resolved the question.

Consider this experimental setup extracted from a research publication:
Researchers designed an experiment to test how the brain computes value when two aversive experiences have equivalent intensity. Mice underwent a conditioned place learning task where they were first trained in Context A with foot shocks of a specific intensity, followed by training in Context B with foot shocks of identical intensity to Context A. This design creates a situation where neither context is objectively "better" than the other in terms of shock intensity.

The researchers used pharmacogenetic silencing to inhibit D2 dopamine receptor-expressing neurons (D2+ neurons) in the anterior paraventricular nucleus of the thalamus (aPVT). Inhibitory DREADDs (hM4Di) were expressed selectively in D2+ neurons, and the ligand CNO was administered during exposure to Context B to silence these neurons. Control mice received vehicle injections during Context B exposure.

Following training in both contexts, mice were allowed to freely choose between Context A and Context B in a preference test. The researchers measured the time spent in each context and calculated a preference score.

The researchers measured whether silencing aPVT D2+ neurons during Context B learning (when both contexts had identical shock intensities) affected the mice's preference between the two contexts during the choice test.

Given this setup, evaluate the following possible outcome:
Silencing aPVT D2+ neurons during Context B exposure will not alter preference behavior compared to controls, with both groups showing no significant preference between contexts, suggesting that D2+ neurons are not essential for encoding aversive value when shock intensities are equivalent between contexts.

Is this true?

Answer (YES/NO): NO